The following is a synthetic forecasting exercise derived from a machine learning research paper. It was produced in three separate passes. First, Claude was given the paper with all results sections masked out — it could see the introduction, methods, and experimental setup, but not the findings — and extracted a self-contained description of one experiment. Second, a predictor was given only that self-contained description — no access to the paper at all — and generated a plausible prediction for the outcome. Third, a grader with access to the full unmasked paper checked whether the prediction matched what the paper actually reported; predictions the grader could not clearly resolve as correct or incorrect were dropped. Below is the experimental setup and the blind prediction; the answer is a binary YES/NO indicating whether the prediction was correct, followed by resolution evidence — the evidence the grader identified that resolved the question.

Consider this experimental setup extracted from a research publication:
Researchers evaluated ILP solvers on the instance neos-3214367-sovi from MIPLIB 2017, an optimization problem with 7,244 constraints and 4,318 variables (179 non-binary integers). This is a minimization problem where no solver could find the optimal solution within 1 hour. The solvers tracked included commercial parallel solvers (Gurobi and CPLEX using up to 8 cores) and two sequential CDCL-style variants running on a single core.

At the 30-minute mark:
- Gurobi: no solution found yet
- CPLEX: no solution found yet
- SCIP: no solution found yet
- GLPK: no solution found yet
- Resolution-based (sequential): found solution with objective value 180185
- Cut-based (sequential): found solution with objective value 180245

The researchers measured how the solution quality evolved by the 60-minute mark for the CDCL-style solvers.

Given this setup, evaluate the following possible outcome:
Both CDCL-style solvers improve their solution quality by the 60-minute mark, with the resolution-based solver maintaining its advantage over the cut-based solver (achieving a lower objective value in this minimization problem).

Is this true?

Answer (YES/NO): YES